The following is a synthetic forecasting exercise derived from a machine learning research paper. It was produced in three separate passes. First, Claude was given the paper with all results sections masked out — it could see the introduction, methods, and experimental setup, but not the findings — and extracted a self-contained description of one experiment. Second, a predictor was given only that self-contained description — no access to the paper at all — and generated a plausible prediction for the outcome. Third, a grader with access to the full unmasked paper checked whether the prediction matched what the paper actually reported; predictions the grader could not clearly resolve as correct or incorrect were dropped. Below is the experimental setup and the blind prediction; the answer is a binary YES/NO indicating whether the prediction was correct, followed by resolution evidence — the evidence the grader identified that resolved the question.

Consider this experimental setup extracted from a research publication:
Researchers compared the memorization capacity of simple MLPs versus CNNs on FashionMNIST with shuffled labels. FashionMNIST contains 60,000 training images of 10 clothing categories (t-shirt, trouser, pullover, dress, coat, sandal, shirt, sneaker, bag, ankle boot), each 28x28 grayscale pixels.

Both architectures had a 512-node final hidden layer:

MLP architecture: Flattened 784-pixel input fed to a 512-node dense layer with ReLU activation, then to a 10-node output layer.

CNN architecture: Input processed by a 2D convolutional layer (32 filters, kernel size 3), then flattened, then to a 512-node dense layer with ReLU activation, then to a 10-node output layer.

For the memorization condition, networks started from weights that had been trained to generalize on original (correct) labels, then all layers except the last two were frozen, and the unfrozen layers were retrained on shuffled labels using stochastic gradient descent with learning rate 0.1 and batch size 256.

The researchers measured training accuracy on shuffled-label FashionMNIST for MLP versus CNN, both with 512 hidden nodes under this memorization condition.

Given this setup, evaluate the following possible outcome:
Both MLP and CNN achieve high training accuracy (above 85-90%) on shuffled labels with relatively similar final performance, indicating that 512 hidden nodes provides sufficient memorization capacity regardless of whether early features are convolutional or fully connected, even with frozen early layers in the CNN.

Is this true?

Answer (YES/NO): YES